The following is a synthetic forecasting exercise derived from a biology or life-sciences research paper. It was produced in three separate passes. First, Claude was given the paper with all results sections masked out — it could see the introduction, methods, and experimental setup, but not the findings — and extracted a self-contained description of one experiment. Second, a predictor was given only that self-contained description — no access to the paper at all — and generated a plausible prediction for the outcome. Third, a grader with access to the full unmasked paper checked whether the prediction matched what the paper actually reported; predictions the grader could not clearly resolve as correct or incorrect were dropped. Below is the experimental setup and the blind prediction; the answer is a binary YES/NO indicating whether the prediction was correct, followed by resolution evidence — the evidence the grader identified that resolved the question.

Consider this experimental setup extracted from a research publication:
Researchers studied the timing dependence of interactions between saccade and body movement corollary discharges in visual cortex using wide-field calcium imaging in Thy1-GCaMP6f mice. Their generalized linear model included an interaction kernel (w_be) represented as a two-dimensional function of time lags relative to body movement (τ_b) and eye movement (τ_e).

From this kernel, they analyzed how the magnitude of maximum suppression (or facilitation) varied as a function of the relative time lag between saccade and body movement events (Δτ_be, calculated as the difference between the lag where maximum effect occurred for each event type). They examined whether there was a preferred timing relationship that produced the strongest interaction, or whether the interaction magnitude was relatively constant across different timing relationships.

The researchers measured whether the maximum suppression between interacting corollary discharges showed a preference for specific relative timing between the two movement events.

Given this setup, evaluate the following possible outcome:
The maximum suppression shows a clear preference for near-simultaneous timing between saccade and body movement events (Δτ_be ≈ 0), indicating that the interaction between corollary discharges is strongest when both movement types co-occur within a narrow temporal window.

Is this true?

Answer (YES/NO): NO